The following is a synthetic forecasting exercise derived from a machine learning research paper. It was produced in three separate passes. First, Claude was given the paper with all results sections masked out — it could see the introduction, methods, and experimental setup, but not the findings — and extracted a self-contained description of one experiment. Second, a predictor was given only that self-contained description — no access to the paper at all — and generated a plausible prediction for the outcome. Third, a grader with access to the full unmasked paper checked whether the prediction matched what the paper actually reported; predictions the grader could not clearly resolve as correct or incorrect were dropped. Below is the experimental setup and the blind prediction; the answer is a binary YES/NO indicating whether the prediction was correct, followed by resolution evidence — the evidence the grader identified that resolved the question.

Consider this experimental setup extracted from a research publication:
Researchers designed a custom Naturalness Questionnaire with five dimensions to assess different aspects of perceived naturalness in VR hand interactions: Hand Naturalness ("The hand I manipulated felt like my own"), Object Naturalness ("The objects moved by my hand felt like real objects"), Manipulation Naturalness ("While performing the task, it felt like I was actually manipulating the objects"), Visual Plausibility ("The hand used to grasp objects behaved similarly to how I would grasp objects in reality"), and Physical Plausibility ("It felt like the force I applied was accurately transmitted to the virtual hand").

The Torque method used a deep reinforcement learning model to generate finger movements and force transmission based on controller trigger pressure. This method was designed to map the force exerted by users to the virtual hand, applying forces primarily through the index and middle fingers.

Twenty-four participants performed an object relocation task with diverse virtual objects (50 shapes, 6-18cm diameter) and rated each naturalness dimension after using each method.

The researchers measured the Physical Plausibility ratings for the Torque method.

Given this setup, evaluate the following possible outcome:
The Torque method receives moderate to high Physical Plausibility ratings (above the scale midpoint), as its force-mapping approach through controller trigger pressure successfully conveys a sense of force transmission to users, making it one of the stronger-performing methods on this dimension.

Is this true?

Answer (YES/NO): NO